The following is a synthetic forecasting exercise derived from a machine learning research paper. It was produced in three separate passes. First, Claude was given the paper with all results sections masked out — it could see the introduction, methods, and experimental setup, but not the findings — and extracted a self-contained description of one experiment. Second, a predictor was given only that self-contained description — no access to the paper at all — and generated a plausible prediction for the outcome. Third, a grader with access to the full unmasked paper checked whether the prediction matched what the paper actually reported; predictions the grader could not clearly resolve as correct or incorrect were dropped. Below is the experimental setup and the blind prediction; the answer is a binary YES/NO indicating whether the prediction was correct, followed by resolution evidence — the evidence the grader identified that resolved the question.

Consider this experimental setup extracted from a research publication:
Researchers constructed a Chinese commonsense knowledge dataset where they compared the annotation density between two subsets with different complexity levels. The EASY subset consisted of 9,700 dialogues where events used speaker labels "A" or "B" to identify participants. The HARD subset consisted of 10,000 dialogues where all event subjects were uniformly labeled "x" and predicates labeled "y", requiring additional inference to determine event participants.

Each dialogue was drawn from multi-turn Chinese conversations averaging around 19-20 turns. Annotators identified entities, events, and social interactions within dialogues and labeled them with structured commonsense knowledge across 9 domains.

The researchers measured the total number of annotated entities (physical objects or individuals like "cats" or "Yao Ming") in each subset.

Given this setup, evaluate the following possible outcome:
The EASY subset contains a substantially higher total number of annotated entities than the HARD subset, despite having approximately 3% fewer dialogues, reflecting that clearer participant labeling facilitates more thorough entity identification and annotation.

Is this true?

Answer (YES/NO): YES